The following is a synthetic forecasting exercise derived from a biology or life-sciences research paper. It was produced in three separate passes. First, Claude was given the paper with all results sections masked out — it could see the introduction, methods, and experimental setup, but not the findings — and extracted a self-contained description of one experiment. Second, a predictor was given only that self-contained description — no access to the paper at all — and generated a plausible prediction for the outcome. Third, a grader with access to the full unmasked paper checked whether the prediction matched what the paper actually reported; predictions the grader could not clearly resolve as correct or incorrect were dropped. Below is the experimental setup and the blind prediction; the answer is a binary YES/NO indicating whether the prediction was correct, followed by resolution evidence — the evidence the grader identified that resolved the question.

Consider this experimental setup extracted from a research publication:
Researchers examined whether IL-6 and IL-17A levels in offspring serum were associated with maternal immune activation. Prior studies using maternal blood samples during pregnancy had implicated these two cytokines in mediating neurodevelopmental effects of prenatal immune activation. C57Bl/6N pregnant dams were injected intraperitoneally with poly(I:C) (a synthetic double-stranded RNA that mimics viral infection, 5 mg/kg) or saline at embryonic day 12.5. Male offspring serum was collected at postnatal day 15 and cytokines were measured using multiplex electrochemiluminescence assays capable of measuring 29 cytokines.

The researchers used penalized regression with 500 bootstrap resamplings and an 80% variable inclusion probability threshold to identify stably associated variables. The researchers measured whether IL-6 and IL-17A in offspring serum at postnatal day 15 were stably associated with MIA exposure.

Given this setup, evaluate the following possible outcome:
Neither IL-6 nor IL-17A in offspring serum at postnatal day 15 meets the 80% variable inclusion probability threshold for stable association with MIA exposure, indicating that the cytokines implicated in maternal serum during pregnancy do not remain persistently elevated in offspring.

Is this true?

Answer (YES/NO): YES